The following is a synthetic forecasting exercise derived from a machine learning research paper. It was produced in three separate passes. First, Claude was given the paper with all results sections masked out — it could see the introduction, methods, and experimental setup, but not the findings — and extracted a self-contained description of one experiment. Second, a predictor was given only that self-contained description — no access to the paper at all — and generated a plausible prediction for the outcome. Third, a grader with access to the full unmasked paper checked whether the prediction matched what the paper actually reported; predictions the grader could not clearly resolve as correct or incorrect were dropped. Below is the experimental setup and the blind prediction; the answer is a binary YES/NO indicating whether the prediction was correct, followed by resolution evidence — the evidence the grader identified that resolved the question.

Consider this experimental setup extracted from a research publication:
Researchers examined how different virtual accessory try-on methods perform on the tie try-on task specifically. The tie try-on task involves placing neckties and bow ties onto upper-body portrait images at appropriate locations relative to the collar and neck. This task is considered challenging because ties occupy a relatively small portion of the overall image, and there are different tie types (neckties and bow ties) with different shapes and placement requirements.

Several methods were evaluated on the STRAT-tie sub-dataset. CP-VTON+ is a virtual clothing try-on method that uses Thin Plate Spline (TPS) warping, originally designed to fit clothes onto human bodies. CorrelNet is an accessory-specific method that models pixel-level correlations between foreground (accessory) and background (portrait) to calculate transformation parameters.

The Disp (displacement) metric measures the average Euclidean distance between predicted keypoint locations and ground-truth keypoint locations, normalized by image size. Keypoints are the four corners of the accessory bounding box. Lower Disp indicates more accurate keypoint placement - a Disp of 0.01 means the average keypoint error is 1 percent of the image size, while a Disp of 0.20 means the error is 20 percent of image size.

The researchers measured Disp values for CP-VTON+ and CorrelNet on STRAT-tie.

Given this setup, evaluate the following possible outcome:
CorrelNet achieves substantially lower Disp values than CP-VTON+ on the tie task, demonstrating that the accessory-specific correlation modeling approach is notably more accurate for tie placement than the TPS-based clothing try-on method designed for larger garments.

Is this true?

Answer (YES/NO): YES